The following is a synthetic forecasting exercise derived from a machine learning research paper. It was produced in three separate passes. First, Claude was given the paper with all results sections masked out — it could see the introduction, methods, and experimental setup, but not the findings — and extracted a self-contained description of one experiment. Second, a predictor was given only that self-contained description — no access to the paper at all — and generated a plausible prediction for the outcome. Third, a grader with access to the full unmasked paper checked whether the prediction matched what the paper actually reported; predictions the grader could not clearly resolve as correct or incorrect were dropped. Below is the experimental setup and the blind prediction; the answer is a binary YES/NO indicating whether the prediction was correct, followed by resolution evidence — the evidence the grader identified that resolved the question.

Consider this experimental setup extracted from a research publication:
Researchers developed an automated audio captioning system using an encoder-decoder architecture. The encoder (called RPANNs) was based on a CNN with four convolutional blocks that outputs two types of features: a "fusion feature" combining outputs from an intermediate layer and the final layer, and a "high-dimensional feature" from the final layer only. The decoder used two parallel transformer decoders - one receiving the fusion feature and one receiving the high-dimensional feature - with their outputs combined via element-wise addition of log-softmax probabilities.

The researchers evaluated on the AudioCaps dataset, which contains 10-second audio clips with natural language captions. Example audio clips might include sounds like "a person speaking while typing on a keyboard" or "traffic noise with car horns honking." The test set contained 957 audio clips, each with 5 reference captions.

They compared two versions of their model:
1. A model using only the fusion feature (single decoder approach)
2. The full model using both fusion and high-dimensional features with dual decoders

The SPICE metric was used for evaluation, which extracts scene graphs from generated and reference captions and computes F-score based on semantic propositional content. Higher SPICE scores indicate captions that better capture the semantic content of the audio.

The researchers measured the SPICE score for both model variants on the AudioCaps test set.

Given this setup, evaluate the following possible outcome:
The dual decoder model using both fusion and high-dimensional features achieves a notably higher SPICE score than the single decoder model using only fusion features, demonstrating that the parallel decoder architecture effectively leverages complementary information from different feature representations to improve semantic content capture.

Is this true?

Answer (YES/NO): NO